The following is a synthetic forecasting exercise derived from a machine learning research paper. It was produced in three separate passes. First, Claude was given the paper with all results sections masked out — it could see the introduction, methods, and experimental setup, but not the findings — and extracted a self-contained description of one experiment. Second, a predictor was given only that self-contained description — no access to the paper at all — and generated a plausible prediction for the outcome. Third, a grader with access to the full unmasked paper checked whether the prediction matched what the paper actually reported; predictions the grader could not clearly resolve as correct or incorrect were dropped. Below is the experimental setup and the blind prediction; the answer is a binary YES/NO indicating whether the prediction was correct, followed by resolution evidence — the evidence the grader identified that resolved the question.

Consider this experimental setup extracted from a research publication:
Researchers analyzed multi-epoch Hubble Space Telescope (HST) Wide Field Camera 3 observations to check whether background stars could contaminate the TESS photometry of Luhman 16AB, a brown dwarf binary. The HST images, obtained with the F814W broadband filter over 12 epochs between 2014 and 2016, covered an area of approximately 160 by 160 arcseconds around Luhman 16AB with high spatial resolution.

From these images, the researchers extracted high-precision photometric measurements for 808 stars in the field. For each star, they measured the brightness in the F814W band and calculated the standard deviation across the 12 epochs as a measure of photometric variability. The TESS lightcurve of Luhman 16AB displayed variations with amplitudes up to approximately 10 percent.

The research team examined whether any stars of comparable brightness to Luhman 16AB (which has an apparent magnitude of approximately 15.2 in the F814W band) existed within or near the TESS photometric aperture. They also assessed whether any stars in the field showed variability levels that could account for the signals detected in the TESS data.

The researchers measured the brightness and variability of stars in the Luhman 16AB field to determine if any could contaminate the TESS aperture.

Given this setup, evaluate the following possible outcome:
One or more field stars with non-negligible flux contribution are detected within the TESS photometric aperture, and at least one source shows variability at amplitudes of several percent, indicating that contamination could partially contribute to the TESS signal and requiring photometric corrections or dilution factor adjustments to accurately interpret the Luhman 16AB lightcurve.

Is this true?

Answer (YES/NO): NO